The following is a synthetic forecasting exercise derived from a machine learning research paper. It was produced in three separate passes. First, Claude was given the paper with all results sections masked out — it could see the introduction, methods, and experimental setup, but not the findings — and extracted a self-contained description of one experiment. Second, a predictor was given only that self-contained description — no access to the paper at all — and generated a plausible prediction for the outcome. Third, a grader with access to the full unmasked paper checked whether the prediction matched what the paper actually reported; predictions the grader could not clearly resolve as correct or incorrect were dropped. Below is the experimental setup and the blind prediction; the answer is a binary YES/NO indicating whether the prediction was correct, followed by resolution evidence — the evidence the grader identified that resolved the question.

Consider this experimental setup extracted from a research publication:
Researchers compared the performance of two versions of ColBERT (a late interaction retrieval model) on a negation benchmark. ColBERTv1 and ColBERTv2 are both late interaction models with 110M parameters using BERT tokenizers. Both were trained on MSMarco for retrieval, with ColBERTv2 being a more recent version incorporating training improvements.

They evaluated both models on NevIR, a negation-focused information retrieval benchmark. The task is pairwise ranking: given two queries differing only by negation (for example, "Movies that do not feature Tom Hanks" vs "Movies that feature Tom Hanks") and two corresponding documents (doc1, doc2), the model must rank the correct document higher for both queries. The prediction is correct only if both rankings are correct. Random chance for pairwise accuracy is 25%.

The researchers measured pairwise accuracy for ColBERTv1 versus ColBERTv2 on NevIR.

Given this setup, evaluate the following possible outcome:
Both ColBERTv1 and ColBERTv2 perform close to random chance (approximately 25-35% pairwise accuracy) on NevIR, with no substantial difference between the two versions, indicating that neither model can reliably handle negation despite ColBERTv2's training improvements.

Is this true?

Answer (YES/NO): NO